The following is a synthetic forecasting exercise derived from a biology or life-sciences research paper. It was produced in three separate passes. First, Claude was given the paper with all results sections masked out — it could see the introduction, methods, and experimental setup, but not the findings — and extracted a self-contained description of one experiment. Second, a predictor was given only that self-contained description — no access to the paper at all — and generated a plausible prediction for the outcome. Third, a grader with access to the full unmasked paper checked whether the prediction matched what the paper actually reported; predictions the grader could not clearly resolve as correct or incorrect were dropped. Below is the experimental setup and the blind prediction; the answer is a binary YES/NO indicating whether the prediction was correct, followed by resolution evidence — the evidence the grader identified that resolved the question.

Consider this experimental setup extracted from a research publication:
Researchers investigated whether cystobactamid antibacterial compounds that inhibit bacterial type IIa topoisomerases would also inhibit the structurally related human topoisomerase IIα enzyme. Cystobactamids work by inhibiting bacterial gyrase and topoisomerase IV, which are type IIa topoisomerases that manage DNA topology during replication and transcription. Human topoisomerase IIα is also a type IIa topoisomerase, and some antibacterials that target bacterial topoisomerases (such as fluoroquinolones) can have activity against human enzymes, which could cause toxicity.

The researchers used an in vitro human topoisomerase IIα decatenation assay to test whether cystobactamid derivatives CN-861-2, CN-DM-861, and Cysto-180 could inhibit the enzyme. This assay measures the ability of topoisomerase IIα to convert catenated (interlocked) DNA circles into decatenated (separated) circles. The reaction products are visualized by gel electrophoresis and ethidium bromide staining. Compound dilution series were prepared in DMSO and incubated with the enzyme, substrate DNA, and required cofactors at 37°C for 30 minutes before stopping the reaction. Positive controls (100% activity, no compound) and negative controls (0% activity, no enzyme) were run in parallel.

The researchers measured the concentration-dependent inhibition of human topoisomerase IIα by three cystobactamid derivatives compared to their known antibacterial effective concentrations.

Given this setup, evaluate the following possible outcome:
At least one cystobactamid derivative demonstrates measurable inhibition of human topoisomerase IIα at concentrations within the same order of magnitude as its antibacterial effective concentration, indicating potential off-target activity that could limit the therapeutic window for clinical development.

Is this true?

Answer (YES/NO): NO